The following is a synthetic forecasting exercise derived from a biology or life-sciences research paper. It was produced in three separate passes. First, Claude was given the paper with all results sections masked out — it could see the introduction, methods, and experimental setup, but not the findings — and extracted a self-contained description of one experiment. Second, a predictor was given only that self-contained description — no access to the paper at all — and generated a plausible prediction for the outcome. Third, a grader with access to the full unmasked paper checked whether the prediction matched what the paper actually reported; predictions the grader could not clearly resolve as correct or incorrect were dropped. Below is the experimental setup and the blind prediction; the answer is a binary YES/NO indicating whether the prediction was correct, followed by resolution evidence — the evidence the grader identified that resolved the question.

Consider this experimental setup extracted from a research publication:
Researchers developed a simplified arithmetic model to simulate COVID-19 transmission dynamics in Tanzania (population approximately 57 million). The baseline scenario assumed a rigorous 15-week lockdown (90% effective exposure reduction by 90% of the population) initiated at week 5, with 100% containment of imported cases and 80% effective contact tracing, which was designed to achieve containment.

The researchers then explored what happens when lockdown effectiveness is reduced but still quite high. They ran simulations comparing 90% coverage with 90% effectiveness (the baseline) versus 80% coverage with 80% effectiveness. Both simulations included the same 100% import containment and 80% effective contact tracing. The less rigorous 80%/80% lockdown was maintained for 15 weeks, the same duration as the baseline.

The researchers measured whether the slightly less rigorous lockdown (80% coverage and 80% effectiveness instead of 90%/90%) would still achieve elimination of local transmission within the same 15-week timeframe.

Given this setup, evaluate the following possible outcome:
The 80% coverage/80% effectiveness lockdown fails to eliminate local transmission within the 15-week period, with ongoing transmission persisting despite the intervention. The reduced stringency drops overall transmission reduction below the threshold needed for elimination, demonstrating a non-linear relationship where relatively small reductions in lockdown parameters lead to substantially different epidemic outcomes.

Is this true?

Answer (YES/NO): YES